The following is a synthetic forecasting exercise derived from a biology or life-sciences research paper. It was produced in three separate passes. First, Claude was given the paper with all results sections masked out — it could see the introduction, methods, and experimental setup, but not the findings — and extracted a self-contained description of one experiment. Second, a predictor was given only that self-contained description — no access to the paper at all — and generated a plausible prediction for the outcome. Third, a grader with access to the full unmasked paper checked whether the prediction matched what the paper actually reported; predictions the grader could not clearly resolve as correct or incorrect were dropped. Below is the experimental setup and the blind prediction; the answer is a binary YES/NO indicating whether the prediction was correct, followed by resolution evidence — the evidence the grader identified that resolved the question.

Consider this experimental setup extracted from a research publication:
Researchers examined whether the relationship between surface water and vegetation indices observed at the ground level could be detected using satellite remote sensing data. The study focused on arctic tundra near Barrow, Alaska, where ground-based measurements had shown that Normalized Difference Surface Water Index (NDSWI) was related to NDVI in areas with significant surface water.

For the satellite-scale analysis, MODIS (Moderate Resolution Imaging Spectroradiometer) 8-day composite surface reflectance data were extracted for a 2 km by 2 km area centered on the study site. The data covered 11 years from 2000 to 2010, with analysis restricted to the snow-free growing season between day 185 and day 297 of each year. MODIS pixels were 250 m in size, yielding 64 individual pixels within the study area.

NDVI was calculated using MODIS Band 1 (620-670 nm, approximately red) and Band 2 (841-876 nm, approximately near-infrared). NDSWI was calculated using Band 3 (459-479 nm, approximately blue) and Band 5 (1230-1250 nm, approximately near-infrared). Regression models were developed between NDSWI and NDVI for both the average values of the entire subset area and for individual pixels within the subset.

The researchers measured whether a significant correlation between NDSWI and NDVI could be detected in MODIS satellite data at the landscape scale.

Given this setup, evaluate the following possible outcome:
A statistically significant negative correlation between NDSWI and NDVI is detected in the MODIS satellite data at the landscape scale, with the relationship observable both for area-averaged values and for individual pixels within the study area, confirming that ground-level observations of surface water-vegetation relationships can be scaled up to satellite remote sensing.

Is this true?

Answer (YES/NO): YES